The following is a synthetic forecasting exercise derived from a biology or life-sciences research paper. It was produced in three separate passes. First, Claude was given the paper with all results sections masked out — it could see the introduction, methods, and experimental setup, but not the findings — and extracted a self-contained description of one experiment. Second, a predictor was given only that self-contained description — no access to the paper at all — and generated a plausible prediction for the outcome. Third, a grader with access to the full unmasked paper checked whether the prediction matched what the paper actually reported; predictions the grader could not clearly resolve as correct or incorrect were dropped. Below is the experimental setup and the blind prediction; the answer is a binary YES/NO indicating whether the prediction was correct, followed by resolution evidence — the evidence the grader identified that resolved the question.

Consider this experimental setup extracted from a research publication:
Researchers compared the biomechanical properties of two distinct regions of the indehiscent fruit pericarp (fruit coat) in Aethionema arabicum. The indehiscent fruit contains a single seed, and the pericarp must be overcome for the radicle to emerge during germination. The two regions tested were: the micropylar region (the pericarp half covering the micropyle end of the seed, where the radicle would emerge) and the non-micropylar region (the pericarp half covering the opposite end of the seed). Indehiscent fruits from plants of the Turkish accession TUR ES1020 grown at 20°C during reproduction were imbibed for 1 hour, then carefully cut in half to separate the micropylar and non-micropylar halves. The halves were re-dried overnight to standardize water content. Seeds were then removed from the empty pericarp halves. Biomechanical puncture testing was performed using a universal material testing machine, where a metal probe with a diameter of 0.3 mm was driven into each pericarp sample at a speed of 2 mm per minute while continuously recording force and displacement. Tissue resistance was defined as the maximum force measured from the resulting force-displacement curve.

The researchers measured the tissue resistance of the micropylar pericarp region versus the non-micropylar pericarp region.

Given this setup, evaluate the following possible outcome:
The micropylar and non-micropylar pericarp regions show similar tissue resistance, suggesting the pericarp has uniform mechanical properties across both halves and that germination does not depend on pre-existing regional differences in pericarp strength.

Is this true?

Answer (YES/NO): NO